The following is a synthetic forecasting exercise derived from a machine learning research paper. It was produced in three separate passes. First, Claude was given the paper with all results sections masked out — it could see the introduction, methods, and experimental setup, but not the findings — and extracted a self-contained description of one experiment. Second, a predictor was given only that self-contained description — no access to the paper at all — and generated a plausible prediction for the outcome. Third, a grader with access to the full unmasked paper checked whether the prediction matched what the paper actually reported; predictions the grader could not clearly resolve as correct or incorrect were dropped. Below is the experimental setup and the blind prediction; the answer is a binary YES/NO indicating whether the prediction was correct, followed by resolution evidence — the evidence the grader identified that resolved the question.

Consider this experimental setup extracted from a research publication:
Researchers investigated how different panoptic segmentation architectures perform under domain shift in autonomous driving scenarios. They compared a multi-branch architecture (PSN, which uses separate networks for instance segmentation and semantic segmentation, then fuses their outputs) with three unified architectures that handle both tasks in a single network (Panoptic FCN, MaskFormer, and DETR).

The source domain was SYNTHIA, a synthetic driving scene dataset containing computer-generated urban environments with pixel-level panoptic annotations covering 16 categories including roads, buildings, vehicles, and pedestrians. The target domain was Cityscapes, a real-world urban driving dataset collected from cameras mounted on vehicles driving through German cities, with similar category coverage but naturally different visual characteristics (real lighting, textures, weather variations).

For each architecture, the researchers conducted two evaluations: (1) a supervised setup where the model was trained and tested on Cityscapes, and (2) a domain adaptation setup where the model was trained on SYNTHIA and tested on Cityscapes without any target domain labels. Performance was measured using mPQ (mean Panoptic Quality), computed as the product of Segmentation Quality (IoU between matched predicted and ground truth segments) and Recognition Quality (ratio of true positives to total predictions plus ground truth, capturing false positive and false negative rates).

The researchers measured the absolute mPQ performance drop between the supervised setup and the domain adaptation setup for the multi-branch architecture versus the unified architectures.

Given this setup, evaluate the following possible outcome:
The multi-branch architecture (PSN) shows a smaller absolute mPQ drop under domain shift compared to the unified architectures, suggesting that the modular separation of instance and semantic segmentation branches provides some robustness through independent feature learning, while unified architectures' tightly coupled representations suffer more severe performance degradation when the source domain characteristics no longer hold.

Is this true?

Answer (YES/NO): YES